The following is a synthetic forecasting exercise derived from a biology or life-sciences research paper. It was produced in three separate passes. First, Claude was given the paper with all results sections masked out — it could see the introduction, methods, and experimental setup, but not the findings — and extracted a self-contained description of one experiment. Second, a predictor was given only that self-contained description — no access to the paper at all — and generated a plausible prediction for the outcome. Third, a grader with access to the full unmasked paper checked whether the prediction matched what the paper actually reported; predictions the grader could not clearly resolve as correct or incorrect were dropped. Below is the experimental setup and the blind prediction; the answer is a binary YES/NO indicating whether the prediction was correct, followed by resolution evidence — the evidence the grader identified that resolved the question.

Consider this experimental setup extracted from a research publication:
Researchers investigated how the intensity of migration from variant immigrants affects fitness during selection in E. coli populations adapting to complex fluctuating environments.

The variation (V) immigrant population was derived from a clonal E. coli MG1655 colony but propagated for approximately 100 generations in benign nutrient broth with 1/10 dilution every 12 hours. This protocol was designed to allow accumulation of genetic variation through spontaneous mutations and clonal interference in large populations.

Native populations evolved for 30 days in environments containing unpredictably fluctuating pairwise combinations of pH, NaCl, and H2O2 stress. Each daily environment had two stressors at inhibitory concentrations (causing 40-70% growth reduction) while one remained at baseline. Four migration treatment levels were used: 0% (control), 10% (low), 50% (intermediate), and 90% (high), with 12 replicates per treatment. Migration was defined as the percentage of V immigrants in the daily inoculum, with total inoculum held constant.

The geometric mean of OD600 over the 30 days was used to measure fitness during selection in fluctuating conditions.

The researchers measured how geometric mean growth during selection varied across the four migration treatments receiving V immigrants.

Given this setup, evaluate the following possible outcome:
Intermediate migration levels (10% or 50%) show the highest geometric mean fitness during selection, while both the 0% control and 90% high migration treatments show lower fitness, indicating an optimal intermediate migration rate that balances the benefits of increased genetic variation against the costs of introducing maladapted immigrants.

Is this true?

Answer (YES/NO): NO